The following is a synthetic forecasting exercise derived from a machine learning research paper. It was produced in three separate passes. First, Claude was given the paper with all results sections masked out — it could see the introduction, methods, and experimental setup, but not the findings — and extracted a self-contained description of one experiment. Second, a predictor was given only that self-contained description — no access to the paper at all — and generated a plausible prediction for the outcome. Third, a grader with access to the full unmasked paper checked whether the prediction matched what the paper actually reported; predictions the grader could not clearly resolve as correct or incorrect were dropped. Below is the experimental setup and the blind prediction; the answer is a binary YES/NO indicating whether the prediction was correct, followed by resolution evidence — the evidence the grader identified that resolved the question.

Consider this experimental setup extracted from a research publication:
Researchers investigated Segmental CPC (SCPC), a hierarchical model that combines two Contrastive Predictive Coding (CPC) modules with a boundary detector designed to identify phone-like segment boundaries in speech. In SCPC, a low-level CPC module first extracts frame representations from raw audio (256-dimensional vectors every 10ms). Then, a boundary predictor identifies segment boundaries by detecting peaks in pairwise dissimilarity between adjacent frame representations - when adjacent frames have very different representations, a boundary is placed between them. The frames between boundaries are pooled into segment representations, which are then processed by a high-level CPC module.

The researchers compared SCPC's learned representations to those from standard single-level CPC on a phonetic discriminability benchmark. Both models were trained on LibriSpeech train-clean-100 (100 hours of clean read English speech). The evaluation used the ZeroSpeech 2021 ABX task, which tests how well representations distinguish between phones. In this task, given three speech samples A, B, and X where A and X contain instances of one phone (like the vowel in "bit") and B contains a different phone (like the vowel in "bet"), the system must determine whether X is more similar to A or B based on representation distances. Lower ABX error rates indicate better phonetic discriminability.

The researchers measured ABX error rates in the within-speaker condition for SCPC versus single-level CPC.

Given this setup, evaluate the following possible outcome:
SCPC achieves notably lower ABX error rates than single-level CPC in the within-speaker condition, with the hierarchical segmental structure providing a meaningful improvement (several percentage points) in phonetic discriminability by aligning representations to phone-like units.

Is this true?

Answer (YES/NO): NO